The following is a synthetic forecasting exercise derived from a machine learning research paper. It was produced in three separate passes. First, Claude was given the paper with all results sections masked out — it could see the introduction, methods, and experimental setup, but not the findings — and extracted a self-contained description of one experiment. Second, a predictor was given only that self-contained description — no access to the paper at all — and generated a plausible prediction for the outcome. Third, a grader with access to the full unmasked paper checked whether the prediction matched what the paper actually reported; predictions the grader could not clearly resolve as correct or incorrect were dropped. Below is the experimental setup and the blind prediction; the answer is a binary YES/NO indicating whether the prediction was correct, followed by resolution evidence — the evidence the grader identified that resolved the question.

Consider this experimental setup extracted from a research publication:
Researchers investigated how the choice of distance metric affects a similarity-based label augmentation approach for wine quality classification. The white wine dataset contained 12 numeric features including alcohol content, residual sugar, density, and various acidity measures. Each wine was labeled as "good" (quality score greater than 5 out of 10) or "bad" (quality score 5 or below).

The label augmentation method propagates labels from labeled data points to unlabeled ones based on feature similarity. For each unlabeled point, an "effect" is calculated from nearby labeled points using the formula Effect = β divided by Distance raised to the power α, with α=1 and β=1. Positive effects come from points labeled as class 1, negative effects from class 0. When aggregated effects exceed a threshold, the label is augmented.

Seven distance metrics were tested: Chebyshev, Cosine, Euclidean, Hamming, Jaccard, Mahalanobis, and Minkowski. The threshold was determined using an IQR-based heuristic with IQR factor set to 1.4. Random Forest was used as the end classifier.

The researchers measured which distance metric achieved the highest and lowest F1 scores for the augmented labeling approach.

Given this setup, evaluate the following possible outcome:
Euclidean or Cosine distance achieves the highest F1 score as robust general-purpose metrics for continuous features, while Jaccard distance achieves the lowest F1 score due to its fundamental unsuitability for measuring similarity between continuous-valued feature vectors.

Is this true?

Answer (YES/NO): NO